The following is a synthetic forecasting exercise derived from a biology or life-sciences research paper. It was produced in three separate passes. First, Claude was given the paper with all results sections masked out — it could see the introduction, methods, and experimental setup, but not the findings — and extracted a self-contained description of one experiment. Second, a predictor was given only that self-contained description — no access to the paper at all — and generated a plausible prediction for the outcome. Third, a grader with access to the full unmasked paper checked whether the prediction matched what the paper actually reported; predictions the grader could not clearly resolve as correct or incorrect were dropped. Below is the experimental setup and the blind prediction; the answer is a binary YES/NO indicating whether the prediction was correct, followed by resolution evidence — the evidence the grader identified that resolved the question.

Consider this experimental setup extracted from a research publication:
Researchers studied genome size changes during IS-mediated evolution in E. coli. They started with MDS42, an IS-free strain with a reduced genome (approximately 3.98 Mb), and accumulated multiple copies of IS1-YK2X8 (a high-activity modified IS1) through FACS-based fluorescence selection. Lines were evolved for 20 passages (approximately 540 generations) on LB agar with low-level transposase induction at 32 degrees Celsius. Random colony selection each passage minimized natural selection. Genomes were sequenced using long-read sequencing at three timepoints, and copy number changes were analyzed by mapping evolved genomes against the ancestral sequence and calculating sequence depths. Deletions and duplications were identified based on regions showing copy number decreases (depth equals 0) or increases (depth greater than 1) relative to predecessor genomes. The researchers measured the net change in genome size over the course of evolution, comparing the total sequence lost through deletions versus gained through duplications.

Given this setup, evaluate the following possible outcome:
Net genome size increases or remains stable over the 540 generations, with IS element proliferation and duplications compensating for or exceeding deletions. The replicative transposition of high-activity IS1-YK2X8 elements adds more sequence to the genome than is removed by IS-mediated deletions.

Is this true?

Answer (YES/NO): YES